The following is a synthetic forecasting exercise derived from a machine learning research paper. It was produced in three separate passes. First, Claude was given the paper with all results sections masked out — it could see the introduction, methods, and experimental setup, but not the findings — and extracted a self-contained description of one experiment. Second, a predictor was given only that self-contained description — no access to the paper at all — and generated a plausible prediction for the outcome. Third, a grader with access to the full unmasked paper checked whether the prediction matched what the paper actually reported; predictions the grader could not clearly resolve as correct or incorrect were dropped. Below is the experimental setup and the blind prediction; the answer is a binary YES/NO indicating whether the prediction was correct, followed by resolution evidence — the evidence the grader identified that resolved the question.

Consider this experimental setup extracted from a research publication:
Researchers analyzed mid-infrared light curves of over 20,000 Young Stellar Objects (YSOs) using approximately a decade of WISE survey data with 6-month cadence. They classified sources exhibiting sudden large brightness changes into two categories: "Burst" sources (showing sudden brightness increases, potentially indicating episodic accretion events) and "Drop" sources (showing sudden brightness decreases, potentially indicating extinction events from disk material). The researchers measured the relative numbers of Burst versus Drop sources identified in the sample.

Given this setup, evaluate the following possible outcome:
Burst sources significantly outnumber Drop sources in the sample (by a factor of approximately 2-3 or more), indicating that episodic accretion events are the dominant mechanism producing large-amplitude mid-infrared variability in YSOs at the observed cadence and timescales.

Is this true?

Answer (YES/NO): YES